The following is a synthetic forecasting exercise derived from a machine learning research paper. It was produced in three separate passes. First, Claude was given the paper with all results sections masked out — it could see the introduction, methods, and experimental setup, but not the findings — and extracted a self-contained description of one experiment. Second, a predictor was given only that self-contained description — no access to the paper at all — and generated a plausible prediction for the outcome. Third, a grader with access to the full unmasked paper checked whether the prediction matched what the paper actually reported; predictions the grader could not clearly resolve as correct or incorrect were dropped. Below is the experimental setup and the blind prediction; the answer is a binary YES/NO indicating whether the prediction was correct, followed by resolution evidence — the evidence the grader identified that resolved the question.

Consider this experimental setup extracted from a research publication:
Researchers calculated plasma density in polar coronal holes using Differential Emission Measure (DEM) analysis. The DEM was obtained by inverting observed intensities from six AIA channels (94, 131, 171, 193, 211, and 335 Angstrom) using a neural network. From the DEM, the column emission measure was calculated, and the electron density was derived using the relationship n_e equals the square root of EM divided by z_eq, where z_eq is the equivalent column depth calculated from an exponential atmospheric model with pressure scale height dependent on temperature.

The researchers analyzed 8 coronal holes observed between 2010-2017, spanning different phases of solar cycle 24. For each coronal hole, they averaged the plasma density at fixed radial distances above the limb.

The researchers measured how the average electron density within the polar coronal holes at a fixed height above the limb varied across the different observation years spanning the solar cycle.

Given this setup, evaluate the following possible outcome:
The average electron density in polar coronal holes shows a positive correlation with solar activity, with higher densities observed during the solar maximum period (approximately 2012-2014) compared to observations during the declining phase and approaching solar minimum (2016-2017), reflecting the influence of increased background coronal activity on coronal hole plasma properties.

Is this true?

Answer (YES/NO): NO